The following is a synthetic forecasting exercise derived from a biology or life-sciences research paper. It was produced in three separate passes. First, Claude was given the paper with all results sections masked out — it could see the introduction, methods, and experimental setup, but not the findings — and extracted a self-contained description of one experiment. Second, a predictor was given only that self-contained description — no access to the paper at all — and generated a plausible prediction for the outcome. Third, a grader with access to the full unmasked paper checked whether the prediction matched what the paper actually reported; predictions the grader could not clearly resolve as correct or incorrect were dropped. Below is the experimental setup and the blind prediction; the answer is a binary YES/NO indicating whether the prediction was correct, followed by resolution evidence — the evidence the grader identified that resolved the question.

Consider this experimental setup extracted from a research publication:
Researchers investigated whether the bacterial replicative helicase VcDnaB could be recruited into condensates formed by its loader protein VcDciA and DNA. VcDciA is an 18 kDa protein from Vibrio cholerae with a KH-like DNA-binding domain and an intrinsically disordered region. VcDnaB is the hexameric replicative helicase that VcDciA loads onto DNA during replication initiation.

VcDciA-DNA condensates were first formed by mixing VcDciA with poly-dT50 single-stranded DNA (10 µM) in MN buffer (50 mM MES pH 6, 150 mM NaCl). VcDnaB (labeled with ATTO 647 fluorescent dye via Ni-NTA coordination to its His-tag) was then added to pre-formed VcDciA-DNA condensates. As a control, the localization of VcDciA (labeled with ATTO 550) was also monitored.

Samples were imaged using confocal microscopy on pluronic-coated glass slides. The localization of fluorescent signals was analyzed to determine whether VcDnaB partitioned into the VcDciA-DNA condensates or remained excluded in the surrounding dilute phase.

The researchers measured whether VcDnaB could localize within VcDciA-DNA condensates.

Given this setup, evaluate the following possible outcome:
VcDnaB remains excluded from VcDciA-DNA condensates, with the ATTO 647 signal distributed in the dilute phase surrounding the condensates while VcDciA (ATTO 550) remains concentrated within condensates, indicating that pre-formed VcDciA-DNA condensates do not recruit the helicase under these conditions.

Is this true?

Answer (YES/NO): NO